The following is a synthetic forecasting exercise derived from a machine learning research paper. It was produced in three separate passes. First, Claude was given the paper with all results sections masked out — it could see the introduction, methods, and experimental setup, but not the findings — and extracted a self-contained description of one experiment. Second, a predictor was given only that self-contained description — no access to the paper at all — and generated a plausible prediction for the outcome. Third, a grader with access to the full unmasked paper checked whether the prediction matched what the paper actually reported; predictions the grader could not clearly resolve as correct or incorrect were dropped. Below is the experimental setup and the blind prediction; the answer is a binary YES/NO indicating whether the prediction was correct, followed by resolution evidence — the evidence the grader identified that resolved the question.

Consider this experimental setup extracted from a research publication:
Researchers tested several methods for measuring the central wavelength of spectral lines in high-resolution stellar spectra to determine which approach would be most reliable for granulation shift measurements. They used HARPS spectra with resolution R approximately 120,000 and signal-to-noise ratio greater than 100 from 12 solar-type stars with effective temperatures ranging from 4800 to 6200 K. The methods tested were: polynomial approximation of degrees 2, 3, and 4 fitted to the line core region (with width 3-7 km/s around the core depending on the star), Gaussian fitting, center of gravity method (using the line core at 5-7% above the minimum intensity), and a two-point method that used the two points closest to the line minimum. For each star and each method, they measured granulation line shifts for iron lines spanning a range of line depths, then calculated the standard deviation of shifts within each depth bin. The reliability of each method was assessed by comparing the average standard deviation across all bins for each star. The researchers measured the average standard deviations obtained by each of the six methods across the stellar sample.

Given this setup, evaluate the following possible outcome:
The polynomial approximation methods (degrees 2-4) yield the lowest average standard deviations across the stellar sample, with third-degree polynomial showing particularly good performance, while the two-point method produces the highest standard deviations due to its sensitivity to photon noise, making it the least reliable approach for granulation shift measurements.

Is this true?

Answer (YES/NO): NO